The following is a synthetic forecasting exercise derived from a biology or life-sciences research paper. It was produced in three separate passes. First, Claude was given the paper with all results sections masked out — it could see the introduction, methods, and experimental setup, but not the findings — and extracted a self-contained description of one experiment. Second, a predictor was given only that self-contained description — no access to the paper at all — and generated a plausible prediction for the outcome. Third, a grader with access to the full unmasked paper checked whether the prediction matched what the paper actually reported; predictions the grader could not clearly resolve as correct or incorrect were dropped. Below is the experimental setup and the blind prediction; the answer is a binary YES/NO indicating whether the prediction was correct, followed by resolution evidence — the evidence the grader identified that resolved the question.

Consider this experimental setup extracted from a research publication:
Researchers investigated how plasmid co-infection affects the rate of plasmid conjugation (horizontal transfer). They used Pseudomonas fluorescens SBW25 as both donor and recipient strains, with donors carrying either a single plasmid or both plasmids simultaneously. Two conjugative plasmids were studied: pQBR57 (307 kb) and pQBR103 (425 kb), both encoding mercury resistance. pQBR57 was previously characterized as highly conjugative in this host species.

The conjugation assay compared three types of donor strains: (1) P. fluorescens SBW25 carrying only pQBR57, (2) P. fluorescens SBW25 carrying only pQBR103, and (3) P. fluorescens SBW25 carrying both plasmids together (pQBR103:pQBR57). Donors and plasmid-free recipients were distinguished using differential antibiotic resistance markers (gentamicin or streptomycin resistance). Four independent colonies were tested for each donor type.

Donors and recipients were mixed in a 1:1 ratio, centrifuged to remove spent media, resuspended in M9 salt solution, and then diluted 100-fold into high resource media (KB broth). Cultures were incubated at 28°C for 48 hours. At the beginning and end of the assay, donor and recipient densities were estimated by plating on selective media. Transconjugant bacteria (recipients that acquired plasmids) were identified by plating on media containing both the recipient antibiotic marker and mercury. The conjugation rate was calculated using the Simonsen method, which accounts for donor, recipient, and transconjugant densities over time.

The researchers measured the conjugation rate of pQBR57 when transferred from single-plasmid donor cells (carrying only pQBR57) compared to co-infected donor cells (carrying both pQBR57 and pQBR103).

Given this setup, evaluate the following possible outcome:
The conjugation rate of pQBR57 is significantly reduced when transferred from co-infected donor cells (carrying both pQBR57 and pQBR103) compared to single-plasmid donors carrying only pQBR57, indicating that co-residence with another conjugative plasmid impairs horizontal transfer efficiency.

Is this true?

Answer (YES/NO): YES